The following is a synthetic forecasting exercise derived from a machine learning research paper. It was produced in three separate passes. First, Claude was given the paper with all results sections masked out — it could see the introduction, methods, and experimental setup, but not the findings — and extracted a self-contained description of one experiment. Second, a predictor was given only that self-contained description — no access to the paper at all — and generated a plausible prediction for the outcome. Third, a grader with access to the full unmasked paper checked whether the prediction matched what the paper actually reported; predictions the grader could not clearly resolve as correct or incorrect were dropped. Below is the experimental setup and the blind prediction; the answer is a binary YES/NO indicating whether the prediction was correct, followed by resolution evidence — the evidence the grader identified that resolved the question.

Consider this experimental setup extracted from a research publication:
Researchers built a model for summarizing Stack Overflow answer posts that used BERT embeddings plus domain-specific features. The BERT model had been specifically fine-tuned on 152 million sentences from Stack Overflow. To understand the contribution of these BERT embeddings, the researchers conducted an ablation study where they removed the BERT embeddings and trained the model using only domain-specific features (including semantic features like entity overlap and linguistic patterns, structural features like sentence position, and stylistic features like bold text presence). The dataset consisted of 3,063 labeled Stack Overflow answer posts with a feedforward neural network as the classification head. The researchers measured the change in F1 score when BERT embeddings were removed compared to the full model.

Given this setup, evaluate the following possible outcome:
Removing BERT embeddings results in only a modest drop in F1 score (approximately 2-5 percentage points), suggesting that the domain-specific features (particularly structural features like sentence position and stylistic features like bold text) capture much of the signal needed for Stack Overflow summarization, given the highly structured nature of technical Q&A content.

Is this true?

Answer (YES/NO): NO